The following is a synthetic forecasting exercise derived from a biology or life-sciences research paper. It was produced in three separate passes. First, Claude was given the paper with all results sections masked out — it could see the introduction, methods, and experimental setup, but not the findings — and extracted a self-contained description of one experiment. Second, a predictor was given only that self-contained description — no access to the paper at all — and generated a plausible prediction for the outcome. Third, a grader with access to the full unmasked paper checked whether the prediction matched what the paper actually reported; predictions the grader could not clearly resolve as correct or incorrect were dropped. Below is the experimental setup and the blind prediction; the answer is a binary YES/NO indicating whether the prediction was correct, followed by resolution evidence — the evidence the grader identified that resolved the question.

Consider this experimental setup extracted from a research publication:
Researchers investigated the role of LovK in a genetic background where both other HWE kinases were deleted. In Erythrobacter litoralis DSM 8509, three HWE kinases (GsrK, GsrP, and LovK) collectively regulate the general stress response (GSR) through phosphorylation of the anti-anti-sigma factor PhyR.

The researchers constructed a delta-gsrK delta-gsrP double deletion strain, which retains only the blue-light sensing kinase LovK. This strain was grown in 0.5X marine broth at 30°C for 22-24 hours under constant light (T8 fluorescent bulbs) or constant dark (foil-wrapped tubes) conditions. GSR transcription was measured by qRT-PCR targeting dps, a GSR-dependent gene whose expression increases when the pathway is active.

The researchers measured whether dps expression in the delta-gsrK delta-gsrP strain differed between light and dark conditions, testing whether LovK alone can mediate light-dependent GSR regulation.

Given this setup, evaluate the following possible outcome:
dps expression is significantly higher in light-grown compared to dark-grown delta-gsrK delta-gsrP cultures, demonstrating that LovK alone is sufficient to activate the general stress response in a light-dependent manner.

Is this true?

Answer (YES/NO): NO